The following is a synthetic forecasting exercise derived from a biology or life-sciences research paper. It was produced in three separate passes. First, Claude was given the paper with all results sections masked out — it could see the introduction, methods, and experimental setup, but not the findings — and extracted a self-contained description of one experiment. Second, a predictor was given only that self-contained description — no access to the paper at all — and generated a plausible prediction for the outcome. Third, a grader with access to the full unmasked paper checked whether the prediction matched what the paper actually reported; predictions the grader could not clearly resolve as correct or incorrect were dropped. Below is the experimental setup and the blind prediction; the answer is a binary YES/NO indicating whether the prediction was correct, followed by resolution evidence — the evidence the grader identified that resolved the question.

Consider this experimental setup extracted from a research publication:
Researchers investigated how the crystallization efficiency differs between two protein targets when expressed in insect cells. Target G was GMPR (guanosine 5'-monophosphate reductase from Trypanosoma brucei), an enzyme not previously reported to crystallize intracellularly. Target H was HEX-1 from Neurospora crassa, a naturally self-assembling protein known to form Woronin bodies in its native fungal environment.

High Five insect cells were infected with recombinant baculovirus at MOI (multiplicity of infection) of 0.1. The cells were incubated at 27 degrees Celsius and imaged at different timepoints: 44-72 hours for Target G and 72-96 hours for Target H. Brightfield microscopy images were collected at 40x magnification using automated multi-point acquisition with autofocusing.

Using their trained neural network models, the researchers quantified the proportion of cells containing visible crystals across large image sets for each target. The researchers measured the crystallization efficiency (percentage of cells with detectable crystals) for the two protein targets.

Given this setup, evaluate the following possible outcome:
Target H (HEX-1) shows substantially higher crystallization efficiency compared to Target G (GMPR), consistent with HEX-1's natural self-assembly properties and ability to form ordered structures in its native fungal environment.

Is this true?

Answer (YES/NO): NO